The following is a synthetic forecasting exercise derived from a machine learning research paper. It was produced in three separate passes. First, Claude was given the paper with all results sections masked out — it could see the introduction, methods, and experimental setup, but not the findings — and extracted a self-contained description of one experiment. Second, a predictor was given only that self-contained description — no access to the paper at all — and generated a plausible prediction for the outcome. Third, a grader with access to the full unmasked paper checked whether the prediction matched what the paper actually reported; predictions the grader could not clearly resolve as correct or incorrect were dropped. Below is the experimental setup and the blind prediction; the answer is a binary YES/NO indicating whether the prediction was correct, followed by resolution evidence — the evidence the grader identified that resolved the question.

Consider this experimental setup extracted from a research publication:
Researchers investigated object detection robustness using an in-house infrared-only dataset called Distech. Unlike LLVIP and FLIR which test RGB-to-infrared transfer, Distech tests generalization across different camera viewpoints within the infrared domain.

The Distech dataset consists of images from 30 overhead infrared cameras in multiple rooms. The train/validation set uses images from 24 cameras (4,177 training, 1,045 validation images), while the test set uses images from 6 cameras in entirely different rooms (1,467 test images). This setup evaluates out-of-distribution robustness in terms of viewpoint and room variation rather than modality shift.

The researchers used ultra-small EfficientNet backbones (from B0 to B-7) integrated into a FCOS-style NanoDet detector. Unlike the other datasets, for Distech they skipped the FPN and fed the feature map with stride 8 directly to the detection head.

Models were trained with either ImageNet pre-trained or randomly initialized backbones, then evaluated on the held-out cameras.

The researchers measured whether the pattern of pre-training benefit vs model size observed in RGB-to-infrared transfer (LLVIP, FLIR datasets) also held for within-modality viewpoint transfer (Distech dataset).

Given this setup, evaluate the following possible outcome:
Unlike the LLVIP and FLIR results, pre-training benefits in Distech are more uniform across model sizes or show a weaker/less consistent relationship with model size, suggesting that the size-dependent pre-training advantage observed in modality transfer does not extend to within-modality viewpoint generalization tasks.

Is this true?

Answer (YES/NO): YES